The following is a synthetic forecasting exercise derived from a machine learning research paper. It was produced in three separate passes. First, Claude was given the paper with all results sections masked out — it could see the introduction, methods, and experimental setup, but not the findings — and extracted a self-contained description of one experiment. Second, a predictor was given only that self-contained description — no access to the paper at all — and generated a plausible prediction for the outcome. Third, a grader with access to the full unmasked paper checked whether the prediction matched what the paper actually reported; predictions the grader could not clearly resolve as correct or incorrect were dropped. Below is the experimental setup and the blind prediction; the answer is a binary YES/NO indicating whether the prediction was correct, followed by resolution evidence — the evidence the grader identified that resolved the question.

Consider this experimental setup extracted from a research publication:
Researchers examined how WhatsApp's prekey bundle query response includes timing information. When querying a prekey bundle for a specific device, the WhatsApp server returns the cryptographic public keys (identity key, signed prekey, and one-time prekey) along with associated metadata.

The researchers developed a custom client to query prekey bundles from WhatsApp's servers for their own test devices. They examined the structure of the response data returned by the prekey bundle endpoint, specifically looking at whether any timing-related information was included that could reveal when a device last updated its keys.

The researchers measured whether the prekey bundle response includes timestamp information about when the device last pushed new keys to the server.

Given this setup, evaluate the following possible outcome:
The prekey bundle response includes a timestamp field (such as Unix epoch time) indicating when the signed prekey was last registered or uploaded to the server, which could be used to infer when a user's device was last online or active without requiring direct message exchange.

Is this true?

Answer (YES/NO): YES